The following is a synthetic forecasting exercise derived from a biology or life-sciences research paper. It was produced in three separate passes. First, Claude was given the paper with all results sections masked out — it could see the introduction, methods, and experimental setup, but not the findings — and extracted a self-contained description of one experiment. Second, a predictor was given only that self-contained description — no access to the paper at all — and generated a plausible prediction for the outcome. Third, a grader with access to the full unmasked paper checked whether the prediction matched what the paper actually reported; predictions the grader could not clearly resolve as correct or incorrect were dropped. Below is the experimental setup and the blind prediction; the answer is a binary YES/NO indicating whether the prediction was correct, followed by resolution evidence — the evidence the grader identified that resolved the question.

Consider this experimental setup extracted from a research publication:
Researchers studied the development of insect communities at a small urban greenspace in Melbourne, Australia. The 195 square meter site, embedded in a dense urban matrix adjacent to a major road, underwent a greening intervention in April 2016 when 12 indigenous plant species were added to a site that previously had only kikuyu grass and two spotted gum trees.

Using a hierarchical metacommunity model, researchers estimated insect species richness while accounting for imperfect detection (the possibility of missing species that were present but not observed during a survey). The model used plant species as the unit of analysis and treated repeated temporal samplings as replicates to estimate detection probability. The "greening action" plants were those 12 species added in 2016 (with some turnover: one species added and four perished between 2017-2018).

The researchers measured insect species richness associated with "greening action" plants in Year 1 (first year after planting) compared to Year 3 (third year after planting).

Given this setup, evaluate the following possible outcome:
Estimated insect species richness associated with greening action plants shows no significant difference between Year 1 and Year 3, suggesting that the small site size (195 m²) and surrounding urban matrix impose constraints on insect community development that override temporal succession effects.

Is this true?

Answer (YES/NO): NO